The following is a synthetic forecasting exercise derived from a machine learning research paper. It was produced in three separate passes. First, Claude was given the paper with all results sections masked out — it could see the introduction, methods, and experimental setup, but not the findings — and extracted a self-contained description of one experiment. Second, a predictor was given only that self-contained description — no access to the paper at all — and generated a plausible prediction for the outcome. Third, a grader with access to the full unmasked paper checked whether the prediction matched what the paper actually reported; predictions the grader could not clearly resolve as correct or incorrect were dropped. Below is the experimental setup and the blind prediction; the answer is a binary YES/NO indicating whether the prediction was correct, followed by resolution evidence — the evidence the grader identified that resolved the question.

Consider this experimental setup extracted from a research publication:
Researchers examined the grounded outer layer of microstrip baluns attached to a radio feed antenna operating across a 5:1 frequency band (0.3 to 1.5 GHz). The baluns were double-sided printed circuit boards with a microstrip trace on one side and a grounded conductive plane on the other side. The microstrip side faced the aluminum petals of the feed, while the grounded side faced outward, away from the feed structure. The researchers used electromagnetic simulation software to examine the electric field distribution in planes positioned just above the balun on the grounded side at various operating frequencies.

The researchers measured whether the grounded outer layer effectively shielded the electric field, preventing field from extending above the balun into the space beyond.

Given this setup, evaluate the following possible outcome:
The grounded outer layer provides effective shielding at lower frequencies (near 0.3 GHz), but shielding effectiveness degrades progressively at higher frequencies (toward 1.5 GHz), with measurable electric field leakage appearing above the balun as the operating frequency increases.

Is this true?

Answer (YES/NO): NO